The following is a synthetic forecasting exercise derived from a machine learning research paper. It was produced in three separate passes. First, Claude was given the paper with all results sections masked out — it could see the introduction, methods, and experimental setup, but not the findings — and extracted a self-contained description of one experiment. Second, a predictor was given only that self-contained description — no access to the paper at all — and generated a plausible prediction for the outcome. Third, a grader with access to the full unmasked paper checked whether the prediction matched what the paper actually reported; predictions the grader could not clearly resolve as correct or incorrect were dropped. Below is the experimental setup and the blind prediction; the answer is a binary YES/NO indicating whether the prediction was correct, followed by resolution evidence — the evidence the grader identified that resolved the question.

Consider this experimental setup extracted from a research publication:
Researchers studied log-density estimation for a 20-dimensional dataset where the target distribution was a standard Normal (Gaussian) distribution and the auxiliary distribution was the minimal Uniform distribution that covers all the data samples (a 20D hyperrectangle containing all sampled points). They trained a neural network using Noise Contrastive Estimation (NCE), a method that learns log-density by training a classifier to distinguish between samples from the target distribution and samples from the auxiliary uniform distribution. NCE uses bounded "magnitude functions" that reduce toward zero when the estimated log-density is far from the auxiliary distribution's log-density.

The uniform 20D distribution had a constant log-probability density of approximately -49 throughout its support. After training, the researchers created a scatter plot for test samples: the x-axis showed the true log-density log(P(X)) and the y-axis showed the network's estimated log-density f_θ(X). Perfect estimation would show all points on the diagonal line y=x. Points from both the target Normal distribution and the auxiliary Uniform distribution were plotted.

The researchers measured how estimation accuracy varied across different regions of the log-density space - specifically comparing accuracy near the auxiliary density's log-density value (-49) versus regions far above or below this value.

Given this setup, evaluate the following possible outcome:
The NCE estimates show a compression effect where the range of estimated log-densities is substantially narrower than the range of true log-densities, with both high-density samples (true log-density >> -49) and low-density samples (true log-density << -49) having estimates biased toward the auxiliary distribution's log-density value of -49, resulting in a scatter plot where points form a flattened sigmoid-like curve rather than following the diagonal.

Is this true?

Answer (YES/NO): NO